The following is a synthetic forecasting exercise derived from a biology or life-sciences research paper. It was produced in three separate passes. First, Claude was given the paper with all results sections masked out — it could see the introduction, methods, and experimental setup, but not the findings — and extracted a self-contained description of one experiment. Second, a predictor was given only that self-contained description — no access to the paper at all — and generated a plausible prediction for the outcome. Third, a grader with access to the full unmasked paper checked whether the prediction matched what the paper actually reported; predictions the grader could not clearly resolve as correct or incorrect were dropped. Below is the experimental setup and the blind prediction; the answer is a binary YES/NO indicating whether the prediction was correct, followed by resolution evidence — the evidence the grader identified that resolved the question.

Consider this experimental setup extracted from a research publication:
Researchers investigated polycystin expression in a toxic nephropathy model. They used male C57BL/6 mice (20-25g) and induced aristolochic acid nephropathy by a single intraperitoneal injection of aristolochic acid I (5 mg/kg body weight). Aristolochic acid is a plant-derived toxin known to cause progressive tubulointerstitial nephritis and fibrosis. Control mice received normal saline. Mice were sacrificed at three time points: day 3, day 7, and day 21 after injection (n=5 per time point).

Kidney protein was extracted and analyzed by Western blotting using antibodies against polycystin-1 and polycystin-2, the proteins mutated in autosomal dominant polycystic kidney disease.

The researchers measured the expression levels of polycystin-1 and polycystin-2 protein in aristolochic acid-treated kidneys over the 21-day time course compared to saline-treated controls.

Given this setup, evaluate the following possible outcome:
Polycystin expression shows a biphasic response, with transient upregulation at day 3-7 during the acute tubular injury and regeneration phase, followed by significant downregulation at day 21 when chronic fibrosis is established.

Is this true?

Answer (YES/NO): NO